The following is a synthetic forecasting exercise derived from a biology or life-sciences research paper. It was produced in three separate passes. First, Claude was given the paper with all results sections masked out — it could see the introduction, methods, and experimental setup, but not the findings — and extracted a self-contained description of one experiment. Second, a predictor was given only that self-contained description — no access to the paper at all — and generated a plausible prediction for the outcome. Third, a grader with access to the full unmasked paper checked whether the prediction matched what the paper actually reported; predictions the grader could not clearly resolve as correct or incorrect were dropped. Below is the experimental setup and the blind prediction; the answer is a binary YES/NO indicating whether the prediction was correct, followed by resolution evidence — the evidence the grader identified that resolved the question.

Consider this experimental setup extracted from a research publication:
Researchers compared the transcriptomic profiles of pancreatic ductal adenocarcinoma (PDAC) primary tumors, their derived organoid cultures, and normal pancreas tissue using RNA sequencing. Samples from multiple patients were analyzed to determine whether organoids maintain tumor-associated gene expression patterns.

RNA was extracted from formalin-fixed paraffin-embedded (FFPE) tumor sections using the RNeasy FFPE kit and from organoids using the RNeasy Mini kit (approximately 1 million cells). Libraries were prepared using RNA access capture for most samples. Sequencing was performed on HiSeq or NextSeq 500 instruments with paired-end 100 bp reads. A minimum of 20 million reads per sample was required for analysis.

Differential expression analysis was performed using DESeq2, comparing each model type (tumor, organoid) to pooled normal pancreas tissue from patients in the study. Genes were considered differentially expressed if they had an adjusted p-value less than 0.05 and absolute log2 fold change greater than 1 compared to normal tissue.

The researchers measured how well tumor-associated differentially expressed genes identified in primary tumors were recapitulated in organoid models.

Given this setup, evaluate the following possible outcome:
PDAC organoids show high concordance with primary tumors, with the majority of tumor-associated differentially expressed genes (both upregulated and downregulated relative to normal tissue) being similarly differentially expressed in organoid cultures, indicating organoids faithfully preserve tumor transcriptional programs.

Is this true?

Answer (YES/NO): YES